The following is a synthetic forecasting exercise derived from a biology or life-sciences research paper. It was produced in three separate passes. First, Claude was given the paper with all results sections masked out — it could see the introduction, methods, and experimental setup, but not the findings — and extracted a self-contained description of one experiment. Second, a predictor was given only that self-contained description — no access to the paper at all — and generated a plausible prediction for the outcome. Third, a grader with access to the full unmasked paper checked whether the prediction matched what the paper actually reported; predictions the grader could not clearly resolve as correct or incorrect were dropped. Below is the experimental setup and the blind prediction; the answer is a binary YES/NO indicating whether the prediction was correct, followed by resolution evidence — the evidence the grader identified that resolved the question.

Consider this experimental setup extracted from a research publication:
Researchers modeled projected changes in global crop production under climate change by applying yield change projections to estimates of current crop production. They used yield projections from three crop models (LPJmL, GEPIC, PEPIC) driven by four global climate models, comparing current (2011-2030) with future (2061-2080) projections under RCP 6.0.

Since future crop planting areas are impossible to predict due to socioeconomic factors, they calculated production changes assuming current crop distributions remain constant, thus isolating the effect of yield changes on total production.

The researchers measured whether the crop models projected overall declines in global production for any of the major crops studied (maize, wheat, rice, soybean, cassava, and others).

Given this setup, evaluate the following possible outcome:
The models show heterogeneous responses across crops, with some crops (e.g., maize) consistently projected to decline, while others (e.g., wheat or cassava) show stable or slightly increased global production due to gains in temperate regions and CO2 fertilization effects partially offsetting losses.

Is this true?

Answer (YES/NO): NO